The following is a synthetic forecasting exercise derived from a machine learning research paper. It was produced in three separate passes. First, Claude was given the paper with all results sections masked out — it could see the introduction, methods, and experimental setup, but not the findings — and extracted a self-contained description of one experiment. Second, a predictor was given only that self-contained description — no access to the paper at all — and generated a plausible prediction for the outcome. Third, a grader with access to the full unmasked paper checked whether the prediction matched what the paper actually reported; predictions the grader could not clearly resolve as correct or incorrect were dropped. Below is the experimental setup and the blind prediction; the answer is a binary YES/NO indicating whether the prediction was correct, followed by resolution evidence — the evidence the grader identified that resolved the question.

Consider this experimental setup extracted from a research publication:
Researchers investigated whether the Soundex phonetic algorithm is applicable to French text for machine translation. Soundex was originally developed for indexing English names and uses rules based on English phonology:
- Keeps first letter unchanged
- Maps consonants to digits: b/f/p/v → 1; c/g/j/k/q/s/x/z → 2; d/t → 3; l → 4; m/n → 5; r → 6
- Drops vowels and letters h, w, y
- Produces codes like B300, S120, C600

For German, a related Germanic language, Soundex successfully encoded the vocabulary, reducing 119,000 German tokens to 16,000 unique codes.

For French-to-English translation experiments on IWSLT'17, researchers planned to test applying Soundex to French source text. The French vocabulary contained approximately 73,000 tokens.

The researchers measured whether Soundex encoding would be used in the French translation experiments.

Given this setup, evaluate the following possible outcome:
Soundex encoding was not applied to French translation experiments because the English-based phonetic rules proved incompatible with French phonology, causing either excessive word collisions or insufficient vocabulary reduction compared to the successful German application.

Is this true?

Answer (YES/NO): NO